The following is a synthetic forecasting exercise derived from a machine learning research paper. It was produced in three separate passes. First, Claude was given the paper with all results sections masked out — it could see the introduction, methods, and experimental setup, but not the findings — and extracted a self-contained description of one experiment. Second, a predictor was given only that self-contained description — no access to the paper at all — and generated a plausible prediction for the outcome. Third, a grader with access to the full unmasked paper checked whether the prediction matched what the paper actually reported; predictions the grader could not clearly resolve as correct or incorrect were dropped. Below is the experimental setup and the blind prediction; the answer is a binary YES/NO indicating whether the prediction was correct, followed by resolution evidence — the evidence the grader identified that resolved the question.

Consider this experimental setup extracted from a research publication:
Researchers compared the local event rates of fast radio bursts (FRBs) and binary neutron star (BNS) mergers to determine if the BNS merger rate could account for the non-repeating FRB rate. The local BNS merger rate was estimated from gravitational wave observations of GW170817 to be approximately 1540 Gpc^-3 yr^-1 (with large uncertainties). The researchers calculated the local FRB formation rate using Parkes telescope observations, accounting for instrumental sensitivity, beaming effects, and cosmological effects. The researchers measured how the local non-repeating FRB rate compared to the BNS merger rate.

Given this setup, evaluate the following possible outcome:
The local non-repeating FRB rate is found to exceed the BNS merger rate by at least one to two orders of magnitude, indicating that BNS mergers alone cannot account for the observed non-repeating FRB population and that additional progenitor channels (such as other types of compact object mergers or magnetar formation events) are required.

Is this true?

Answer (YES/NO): NO